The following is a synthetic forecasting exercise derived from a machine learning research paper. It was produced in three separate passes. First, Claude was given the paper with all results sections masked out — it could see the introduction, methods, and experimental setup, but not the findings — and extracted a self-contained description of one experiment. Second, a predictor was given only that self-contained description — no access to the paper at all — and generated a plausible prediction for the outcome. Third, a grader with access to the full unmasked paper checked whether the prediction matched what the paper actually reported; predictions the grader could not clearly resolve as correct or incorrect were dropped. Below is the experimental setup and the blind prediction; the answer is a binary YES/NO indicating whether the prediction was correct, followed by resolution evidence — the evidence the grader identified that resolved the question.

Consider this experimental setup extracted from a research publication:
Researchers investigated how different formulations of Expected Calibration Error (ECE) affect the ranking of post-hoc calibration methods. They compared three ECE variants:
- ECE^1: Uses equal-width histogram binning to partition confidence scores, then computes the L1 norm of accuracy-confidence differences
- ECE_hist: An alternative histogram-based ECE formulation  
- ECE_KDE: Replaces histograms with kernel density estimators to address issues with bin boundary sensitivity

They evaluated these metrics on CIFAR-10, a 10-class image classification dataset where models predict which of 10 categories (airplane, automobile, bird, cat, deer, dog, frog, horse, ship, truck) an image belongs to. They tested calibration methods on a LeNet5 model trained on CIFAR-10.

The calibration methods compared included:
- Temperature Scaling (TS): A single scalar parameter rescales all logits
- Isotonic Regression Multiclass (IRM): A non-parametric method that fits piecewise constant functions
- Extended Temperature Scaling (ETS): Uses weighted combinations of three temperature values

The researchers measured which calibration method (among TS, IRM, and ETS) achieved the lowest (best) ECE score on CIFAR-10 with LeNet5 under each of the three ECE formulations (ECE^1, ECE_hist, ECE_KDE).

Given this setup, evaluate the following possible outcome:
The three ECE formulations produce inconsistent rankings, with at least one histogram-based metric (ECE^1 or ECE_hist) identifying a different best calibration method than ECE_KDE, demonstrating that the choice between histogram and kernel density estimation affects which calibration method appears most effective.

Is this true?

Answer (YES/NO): NO